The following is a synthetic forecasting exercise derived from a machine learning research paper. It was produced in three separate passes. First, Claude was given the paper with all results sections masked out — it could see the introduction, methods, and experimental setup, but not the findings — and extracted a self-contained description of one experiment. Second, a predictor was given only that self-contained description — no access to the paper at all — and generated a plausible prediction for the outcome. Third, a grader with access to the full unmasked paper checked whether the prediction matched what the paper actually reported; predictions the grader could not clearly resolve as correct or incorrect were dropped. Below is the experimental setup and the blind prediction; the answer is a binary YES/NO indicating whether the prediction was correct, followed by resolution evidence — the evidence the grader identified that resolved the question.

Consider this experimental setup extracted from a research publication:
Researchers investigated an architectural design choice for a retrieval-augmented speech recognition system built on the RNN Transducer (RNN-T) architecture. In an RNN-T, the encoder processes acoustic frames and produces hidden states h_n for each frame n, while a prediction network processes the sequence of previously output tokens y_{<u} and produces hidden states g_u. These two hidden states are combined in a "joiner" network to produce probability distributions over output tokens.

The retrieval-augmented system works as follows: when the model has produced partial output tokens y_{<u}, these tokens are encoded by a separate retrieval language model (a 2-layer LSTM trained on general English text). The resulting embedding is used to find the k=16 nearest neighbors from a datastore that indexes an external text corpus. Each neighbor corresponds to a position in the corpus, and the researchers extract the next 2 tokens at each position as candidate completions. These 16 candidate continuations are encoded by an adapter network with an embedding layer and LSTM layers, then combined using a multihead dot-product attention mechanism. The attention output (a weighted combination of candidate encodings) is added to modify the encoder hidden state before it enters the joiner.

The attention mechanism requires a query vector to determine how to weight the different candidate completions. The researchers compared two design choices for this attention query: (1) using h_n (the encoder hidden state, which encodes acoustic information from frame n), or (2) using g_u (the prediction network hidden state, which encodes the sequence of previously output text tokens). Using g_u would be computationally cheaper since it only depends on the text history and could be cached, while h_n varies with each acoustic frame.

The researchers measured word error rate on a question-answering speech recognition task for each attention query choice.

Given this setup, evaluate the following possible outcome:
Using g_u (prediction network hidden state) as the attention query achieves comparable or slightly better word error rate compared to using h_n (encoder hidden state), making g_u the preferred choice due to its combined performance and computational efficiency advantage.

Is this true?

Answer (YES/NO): NO